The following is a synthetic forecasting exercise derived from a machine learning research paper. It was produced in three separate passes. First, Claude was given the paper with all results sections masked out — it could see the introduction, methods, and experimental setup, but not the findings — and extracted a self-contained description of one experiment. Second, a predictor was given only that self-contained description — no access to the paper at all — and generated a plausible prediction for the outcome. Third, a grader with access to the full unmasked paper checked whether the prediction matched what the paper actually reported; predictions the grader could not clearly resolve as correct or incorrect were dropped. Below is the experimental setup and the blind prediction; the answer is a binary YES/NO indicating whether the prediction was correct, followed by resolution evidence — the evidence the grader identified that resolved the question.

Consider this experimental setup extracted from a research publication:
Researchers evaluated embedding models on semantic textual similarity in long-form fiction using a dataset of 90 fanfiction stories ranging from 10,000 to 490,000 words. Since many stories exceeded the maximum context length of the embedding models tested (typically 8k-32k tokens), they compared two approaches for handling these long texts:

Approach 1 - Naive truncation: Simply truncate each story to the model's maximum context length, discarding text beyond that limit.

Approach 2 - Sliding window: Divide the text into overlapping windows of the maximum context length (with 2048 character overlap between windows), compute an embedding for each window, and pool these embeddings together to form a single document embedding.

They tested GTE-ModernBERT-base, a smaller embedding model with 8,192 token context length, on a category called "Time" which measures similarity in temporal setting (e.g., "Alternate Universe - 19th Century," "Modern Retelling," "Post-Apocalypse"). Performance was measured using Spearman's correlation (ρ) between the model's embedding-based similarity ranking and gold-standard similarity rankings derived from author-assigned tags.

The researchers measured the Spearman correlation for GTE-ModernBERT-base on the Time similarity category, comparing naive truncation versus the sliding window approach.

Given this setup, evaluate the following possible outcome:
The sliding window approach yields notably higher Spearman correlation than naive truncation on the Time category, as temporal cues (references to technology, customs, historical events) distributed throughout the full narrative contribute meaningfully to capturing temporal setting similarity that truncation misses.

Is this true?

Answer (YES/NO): YES